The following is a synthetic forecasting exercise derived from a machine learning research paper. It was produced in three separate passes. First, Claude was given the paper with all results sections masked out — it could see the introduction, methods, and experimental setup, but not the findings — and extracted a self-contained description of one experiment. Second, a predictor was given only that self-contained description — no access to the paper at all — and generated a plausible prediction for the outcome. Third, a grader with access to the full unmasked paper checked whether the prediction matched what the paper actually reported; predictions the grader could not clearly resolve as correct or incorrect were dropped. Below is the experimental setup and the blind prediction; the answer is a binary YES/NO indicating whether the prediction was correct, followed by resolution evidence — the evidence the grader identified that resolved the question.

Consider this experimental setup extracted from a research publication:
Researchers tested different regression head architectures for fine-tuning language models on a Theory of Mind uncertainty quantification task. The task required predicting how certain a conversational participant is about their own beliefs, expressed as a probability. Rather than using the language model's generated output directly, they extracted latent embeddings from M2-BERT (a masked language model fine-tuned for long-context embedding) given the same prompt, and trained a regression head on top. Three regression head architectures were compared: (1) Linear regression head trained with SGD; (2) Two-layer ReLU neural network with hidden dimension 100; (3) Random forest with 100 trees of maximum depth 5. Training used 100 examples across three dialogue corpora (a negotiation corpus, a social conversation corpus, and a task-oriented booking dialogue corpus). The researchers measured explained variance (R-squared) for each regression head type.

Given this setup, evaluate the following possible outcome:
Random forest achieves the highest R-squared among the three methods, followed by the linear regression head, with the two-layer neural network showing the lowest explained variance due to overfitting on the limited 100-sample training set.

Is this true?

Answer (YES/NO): NO